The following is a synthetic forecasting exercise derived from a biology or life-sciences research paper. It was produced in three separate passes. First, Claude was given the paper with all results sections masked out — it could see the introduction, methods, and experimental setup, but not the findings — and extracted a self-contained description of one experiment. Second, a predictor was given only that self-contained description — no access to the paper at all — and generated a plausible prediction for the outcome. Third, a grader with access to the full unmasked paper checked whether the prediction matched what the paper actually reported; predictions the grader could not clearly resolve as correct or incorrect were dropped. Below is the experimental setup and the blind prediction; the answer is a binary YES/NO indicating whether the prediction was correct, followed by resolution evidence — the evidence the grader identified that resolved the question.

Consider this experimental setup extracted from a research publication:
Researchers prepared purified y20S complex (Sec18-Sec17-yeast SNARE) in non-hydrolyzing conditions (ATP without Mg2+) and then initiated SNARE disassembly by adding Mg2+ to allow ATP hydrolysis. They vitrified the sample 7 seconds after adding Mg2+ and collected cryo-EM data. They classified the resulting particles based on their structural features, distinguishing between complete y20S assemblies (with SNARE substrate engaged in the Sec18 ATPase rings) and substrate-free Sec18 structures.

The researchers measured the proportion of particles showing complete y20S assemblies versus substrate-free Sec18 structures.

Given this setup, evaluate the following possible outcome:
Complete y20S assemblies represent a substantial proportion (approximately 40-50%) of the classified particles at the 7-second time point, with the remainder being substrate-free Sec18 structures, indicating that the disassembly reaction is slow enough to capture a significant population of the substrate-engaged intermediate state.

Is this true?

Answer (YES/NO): NO